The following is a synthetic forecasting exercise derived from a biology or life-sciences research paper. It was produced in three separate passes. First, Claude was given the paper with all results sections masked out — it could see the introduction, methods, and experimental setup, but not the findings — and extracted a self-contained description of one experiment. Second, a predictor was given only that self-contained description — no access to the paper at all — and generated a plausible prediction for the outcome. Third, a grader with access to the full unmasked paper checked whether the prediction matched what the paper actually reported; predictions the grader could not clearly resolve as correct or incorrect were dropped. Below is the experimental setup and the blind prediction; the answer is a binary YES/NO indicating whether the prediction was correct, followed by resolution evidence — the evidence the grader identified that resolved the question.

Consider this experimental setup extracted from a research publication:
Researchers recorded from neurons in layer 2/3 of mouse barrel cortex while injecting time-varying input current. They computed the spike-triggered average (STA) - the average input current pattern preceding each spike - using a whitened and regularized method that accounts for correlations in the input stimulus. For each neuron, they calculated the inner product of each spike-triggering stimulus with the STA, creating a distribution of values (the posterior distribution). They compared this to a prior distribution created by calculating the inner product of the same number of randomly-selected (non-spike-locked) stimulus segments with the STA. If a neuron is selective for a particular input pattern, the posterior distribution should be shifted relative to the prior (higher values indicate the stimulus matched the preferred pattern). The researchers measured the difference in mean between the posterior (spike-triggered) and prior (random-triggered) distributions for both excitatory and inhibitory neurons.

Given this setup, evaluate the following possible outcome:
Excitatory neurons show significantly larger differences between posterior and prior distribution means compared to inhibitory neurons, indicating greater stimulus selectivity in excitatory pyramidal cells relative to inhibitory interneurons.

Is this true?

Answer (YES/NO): YES